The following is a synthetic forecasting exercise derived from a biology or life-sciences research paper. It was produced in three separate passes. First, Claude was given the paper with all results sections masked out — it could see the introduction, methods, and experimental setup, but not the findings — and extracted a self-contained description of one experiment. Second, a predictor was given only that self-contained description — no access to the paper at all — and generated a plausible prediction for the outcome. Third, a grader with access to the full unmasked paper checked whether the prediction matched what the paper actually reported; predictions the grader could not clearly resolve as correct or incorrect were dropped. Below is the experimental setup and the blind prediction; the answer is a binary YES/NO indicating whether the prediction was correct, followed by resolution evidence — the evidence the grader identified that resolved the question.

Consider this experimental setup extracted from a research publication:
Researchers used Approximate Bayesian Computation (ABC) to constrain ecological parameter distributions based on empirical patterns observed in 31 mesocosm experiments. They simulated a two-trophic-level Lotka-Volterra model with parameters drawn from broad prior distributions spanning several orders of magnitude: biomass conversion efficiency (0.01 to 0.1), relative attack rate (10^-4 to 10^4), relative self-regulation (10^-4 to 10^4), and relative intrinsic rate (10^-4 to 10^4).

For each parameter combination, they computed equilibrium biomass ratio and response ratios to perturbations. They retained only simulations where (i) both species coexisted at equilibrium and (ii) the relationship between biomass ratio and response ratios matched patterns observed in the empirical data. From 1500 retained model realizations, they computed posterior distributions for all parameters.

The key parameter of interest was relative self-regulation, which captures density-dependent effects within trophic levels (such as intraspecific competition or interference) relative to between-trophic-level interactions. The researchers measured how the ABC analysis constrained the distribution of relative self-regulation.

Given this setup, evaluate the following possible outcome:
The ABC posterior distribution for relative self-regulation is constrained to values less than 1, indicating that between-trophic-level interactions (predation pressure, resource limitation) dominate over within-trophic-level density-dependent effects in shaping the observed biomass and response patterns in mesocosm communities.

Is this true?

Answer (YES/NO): NO